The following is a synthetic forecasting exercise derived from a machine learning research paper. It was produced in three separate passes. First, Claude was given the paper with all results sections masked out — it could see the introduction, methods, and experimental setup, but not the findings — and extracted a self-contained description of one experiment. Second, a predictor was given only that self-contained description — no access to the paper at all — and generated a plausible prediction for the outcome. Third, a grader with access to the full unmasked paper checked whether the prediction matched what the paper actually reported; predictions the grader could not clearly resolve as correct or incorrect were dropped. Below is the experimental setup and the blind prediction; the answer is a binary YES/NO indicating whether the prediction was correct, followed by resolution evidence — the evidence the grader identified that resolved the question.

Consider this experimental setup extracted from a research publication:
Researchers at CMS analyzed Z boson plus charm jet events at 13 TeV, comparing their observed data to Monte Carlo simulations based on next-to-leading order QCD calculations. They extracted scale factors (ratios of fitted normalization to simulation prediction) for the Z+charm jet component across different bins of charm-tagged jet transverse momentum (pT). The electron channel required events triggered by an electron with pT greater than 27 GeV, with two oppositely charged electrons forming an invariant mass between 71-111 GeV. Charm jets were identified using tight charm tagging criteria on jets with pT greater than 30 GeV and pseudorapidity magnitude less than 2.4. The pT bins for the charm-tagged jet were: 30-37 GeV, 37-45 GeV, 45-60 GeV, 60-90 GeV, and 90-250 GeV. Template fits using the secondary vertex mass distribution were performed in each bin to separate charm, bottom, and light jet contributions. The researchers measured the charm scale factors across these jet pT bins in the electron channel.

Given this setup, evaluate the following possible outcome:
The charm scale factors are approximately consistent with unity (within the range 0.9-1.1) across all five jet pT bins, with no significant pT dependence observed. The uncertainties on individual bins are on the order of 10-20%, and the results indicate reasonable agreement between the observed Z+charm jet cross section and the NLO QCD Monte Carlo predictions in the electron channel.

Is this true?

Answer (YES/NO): NO